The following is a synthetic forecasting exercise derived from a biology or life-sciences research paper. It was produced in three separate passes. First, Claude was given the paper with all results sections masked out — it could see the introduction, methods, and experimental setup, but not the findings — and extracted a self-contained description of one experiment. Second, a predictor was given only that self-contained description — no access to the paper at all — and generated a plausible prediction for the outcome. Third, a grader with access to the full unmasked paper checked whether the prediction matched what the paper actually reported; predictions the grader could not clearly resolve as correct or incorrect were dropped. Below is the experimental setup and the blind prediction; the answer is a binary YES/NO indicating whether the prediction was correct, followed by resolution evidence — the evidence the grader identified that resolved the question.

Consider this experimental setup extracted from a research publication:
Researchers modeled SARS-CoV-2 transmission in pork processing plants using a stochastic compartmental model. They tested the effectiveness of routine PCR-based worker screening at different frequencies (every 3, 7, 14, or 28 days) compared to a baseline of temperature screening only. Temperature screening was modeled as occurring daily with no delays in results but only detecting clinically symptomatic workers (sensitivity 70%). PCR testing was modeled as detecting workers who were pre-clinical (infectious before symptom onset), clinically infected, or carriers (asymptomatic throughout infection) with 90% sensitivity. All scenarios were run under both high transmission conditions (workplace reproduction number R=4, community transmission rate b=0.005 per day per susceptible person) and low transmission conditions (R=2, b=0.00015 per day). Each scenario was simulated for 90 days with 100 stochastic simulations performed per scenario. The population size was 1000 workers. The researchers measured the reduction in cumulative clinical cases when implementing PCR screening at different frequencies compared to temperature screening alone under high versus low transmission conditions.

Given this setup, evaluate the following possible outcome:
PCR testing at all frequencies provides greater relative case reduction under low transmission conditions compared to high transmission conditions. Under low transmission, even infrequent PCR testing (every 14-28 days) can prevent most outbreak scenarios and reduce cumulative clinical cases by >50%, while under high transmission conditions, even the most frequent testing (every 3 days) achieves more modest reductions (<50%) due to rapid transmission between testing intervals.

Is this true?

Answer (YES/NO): NO